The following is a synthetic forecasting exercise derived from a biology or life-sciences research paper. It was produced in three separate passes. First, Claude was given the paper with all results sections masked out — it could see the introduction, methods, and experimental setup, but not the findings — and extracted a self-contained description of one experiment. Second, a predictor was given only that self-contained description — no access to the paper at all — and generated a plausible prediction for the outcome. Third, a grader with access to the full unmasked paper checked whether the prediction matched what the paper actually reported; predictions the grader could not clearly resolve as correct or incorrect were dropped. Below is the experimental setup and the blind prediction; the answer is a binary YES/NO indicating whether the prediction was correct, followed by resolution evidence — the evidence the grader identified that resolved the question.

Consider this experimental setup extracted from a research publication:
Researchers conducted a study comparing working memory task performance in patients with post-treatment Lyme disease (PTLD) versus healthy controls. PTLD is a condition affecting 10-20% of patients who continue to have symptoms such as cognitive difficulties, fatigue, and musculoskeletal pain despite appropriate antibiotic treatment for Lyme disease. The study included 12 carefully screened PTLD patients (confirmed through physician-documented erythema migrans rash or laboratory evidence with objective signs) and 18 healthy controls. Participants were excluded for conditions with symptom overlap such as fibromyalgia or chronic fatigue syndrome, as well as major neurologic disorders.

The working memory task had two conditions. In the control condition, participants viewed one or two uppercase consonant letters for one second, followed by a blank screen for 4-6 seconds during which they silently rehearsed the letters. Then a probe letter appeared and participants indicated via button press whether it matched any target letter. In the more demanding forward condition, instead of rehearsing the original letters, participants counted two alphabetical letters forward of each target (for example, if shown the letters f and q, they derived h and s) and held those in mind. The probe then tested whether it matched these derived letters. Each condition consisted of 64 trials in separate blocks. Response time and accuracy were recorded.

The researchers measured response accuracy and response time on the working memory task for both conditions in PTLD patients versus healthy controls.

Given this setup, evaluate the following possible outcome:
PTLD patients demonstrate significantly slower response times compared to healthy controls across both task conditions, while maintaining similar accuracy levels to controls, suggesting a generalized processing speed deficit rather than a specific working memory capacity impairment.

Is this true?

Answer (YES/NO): YES